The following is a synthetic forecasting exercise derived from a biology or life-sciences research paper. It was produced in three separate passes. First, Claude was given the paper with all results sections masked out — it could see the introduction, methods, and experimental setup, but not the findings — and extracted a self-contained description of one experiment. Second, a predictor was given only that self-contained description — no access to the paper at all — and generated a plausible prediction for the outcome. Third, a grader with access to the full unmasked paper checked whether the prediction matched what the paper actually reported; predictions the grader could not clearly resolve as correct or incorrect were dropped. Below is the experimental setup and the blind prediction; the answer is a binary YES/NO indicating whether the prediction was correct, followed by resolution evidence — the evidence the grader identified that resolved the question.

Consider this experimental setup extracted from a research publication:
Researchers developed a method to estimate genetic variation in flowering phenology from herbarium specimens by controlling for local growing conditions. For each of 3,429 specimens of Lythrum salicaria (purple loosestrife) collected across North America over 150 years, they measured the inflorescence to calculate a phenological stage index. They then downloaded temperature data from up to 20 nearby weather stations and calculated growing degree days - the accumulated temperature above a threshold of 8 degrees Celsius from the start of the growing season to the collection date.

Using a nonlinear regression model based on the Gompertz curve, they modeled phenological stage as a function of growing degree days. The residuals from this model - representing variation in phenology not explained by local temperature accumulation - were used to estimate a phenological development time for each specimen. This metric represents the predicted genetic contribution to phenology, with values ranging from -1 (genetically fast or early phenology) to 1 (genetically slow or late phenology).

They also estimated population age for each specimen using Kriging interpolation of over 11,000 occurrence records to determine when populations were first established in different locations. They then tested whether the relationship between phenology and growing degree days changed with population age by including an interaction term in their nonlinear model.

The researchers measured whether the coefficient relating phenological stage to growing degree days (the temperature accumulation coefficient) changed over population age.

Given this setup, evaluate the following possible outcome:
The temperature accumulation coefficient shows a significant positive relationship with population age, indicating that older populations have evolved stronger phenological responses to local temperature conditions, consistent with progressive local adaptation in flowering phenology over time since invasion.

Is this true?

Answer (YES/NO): NO